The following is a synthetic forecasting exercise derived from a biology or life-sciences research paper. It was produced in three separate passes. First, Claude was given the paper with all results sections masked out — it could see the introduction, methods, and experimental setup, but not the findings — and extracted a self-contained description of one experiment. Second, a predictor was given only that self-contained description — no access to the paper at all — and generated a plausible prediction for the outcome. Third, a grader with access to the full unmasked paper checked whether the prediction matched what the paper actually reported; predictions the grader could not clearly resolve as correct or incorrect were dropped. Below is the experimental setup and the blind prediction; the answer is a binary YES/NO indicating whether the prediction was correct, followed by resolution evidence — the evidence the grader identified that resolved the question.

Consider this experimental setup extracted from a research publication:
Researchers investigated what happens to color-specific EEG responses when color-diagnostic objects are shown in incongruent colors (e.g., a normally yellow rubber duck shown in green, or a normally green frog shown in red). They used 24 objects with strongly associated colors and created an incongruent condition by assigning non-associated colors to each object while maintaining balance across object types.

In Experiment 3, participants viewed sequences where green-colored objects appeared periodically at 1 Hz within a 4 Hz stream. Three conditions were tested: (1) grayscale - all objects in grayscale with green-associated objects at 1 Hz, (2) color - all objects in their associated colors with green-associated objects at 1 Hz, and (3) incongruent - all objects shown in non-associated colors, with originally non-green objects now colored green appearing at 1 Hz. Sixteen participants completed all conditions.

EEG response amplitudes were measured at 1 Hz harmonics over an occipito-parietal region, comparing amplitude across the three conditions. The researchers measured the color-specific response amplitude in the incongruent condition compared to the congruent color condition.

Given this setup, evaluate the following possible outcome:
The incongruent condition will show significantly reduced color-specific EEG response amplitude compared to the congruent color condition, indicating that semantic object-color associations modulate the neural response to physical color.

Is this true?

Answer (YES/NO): NO